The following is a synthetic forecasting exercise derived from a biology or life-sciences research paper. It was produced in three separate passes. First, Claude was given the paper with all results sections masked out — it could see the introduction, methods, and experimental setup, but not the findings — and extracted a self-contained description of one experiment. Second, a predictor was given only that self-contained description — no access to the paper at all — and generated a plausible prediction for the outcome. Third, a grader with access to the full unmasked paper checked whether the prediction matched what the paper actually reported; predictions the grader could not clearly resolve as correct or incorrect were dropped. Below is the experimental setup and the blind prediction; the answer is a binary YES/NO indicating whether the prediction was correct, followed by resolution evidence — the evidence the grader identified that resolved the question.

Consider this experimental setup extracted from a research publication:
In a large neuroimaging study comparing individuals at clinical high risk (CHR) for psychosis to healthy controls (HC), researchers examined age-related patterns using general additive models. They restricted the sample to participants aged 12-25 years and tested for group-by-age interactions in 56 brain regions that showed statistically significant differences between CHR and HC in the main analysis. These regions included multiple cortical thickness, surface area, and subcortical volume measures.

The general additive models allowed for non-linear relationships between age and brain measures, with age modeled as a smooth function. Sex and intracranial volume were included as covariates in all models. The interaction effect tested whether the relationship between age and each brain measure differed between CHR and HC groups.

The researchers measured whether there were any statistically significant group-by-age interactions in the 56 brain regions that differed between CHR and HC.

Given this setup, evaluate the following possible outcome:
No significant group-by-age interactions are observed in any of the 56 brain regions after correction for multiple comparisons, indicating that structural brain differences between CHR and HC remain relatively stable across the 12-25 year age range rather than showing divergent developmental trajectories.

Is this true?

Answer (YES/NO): YES